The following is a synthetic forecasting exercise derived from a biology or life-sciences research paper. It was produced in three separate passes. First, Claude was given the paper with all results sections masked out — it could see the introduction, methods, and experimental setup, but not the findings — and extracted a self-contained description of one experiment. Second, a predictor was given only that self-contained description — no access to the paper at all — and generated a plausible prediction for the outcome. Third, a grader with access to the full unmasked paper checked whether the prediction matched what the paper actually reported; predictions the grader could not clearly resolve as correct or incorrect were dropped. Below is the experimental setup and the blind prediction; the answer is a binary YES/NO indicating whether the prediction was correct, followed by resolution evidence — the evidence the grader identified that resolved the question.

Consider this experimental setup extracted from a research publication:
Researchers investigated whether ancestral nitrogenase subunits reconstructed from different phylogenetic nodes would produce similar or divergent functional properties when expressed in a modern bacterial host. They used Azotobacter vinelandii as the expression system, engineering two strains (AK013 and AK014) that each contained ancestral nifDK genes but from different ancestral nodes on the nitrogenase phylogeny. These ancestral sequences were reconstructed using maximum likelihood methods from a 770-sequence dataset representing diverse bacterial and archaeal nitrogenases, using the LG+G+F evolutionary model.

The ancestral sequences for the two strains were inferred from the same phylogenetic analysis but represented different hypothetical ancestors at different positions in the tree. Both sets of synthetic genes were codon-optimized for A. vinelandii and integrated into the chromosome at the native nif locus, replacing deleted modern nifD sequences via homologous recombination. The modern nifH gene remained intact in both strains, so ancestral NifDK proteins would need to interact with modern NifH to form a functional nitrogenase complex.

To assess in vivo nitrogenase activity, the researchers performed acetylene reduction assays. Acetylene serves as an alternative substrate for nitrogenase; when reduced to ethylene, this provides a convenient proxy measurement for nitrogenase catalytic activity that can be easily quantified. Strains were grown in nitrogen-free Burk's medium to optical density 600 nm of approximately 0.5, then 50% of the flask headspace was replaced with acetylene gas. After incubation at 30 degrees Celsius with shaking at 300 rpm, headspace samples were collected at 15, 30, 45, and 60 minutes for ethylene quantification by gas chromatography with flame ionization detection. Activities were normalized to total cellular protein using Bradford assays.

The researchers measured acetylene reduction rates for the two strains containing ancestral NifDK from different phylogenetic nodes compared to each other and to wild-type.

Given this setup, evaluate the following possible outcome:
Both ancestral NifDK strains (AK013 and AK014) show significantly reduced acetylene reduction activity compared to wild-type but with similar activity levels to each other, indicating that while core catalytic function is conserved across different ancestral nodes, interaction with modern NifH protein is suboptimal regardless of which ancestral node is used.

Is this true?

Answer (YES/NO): NO